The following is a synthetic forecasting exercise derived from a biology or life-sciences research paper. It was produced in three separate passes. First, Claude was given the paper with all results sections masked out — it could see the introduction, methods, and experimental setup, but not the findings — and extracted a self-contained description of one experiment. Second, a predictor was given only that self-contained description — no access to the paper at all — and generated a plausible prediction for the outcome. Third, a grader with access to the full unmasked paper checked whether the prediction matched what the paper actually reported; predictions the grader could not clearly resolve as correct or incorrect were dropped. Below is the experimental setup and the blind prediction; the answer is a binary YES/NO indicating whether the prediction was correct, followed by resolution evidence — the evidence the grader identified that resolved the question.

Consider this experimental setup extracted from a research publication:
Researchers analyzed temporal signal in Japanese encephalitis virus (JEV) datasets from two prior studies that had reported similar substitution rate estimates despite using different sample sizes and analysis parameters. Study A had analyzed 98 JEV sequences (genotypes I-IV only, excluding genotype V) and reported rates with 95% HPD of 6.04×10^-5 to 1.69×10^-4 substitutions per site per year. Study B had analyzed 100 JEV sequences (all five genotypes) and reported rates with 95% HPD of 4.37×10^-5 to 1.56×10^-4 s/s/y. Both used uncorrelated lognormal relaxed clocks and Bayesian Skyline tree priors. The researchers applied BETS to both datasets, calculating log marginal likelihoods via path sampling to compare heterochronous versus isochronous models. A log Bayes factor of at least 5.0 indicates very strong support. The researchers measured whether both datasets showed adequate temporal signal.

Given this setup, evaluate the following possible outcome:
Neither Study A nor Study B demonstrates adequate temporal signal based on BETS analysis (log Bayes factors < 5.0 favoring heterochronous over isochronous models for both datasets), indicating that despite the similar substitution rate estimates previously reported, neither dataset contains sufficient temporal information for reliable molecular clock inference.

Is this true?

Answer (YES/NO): NO